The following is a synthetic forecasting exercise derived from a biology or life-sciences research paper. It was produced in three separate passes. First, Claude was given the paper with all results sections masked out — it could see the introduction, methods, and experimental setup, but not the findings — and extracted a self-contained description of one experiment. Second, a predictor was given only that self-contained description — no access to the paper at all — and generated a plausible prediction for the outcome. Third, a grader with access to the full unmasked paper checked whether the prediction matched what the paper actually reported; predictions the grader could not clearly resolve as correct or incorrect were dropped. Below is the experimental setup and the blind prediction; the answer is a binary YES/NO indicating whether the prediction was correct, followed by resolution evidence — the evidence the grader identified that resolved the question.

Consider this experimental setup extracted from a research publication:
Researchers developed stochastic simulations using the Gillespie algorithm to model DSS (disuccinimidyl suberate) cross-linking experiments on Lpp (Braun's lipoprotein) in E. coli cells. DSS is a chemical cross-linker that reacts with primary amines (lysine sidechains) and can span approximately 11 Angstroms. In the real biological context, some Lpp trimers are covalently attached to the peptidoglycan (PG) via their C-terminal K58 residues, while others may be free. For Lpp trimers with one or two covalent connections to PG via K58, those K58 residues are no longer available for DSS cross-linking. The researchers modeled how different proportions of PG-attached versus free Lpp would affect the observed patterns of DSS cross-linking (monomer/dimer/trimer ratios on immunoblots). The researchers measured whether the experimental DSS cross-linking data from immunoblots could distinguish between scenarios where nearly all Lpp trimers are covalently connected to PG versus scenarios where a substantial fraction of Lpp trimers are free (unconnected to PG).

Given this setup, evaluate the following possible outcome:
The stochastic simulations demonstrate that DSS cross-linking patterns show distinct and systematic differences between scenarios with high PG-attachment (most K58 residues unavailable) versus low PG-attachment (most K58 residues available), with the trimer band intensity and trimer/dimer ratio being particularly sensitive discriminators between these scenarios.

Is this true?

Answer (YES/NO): NO